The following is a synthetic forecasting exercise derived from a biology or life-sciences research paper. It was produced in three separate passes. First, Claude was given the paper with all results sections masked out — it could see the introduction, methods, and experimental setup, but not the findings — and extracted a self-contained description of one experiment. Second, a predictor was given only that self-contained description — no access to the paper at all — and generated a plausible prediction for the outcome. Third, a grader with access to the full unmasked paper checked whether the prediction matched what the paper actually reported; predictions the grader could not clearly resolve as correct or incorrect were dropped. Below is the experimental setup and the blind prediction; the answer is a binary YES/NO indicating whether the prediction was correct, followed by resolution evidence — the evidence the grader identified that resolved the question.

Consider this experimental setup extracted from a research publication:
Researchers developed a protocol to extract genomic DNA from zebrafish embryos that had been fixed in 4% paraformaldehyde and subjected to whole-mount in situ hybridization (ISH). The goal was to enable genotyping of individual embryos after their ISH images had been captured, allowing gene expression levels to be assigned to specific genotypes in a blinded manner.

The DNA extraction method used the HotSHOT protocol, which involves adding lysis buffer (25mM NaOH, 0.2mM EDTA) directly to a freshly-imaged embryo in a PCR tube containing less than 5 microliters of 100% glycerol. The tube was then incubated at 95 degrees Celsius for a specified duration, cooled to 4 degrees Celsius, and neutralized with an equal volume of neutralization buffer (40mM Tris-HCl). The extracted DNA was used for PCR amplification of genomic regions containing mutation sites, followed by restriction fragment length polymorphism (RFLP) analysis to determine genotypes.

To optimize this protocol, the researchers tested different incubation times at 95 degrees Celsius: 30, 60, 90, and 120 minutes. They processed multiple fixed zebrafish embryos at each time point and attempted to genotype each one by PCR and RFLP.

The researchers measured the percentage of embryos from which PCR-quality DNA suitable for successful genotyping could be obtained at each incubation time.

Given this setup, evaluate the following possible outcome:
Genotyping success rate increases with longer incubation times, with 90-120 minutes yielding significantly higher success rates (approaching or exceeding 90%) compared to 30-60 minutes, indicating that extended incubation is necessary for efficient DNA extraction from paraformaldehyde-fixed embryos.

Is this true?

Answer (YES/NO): NO